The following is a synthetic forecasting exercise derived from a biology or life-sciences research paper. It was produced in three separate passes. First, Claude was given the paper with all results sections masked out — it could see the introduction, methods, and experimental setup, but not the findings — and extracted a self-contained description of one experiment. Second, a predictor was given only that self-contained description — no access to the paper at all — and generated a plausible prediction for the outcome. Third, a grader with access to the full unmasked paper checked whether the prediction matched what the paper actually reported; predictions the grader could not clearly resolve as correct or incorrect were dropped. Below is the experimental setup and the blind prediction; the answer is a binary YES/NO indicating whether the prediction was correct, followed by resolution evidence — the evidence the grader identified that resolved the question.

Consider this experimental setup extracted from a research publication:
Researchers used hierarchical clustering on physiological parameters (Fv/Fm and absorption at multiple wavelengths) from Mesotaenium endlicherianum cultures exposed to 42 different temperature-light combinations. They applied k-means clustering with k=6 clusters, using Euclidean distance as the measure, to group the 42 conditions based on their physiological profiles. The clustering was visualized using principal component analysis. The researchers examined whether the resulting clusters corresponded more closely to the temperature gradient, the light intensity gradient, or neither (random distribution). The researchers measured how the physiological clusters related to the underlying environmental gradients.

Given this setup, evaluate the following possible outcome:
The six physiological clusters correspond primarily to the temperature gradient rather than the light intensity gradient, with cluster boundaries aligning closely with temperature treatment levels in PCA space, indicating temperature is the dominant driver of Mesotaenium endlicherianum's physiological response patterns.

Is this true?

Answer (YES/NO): YES